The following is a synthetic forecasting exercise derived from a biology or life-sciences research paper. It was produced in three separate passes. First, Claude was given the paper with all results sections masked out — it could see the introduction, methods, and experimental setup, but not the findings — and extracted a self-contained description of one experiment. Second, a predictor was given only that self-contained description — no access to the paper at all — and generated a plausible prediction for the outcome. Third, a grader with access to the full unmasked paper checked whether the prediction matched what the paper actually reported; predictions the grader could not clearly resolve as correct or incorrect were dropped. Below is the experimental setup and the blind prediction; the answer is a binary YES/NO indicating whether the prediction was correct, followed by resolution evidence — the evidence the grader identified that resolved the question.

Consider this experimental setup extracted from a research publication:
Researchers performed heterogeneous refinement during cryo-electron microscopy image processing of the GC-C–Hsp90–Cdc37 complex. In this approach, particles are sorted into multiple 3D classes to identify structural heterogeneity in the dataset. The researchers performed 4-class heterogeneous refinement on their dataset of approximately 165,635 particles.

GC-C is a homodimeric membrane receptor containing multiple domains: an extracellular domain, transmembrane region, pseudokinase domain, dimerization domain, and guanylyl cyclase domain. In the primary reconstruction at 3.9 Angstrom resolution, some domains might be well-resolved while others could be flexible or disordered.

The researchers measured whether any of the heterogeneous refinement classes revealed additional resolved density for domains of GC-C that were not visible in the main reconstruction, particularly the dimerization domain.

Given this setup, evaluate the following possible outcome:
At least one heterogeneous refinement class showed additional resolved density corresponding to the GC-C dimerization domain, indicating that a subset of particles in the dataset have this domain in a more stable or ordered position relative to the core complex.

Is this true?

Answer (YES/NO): YES